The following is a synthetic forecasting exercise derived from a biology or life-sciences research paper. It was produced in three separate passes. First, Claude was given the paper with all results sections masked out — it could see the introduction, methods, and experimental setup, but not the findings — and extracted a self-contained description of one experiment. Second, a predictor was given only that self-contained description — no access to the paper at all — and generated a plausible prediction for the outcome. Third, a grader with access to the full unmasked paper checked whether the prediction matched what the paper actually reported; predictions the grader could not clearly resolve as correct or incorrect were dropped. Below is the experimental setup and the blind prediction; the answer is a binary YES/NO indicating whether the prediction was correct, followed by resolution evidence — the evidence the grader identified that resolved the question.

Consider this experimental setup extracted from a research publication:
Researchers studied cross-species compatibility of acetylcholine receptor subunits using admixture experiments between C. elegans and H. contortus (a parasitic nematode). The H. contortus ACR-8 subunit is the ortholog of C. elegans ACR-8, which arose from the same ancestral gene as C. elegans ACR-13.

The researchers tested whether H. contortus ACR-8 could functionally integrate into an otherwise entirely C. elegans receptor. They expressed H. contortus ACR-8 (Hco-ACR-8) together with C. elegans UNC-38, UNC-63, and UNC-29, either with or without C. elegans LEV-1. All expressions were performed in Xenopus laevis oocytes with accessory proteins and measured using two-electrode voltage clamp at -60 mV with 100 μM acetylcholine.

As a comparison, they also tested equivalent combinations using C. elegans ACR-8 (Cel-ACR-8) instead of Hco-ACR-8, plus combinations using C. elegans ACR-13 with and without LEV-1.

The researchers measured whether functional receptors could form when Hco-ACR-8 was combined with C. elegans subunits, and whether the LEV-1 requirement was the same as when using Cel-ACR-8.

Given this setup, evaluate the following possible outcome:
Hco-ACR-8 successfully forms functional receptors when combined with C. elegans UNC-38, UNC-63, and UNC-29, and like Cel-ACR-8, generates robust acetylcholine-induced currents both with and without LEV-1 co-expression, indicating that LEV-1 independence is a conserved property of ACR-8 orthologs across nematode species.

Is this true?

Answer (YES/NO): YES